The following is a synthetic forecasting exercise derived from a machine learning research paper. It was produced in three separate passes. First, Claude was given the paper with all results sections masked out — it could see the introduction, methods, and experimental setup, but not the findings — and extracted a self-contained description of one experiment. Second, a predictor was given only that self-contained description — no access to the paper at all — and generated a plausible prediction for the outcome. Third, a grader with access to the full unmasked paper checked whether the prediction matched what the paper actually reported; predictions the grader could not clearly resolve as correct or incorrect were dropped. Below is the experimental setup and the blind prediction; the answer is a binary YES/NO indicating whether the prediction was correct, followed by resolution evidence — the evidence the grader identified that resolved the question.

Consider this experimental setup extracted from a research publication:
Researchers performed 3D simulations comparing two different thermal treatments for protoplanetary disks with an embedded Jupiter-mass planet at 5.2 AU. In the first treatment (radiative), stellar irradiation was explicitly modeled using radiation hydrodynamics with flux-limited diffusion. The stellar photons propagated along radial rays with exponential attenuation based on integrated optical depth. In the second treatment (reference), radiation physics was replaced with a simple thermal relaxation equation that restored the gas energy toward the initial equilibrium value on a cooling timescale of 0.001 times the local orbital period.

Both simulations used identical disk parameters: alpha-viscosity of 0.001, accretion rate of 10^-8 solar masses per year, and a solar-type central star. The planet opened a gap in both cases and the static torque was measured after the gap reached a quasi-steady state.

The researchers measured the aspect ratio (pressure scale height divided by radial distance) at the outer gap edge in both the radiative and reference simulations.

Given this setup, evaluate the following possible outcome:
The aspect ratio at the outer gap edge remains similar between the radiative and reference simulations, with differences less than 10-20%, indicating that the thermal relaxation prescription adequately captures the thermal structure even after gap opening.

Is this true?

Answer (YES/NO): NO